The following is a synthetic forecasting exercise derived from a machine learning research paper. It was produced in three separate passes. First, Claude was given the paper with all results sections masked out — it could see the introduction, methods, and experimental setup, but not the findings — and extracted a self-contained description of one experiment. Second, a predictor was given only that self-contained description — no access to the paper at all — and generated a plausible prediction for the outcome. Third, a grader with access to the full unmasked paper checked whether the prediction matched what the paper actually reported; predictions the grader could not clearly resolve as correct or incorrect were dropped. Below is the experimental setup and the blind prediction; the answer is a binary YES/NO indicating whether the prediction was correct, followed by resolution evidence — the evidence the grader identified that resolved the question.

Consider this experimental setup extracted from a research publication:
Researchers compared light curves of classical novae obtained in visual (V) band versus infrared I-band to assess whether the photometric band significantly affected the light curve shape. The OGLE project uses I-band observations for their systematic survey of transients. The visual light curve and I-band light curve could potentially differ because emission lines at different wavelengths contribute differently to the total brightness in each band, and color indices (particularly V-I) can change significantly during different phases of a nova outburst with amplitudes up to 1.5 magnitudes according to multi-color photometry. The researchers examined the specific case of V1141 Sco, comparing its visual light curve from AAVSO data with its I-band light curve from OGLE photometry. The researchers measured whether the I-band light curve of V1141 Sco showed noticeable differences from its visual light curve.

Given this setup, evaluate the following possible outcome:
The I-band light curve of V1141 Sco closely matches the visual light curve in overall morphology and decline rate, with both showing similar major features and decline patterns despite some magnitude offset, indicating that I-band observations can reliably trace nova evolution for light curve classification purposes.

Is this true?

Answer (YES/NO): NO